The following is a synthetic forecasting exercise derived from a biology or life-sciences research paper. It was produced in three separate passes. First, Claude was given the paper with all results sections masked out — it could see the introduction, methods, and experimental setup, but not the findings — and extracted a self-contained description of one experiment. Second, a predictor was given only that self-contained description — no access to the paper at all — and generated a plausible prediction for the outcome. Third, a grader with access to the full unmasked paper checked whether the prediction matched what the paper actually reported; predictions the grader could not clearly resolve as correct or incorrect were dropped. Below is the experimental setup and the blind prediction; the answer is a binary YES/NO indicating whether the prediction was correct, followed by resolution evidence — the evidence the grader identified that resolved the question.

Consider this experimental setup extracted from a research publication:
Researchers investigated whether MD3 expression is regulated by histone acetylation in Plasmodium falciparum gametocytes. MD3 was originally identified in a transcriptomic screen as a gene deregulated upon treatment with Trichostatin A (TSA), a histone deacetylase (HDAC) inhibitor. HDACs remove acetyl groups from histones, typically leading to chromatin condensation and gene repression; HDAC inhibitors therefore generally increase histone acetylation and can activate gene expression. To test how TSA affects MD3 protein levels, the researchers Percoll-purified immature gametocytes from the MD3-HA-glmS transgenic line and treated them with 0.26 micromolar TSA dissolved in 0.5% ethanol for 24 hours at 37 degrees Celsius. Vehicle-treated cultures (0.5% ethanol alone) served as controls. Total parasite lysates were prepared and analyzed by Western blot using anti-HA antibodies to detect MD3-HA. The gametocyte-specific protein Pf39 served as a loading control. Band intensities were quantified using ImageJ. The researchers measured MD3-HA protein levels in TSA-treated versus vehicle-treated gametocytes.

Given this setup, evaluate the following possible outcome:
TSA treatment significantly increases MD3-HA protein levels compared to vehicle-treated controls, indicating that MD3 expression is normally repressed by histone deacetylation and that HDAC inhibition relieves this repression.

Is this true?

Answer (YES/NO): YES